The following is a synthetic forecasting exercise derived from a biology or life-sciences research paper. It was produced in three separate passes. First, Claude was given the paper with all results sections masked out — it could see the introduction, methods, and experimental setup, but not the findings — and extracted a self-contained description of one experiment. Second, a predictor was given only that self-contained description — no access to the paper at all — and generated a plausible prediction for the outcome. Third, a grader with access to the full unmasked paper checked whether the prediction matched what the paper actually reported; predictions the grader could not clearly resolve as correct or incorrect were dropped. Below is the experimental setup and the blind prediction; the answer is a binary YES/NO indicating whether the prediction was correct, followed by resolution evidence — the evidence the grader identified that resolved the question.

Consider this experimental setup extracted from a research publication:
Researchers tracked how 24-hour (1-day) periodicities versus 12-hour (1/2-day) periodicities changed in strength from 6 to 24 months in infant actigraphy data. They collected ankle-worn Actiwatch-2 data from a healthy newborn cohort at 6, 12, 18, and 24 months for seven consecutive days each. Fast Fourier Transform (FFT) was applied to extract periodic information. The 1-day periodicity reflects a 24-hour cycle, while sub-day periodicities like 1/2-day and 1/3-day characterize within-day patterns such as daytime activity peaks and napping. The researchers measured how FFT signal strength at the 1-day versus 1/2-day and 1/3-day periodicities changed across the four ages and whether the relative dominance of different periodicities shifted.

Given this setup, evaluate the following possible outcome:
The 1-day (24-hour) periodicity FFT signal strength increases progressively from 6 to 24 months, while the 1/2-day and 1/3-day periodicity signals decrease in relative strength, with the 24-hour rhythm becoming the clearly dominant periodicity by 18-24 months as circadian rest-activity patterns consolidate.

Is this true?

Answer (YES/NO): NO